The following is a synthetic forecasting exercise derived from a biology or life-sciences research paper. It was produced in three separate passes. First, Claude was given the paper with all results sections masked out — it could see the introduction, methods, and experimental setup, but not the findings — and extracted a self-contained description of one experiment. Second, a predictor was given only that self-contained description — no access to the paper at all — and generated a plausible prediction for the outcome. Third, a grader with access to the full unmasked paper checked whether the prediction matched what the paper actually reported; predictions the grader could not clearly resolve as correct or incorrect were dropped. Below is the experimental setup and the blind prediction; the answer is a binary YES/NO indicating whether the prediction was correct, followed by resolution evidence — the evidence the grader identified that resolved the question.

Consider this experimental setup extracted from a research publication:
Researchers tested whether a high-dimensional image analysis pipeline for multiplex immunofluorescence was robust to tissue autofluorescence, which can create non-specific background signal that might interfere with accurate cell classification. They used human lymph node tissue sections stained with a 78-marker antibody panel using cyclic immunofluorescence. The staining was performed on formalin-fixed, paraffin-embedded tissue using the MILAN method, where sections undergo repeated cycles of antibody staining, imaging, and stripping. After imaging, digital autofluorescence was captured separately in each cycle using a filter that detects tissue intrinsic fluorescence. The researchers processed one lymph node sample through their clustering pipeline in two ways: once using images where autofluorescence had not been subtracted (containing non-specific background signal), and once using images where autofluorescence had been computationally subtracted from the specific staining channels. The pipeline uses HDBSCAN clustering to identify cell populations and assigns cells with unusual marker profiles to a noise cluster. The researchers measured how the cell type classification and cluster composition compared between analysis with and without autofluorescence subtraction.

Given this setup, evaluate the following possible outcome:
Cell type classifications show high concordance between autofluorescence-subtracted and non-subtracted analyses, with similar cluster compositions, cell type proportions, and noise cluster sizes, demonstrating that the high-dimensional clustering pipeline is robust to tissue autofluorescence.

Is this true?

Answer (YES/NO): NO